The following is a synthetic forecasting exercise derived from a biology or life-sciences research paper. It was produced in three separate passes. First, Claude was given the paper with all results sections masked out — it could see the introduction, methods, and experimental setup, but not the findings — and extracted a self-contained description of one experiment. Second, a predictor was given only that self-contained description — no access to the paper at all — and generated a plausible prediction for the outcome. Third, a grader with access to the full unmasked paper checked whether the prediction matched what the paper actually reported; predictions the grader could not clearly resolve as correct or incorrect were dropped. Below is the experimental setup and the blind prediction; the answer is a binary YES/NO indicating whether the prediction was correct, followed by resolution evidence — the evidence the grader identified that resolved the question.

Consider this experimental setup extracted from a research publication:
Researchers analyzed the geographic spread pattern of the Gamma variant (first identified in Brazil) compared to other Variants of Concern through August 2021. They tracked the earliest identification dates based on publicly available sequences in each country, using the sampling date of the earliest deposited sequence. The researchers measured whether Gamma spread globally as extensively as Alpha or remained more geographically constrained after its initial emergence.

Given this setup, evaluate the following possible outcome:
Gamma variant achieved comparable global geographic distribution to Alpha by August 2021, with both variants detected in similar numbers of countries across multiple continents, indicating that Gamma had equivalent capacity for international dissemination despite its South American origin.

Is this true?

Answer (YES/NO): NO